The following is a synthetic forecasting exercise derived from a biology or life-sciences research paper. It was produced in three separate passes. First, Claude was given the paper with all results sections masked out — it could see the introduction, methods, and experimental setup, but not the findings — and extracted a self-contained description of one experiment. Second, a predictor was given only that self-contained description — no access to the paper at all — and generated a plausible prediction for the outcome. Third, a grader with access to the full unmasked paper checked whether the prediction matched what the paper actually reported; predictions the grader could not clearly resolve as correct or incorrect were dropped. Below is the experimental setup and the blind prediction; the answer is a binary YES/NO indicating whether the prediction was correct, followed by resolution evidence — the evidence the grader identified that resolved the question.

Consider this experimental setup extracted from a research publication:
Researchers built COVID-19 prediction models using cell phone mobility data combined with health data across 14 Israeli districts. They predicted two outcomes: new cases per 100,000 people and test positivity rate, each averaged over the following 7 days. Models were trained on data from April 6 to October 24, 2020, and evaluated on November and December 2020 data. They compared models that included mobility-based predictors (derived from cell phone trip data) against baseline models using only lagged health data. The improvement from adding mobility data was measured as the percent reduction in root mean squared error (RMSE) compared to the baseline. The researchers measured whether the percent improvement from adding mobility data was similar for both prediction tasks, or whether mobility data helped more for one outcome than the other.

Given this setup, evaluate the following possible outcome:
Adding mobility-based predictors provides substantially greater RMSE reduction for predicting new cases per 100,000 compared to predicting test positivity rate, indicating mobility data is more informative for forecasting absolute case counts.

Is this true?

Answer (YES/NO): YES